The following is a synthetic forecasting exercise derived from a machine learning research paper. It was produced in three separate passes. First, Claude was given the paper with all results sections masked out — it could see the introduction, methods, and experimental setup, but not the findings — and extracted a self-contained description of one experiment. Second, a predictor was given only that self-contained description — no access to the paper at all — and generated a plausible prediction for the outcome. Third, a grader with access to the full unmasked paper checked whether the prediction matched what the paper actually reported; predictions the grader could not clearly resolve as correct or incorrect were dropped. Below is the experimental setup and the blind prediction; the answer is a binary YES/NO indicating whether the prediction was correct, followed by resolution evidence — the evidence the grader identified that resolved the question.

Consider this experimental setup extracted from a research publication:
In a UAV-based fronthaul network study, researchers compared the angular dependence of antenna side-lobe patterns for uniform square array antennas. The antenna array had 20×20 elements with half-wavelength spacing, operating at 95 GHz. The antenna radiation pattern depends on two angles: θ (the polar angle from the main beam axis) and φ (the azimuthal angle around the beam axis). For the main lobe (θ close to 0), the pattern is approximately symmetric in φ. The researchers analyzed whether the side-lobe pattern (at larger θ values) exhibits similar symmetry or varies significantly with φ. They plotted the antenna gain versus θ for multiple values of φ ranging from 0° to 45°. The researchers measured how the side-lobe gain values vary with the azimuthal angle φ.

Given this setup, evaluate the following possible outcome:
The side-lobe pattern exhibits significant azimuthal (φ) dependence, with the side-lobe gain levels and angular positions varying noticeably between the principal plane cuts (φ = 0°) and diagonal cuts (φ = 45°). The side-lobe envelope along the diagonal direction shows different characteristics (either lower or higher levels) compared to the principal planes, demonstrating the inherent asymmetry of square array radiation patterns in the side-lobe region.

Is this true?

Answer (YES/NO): YES